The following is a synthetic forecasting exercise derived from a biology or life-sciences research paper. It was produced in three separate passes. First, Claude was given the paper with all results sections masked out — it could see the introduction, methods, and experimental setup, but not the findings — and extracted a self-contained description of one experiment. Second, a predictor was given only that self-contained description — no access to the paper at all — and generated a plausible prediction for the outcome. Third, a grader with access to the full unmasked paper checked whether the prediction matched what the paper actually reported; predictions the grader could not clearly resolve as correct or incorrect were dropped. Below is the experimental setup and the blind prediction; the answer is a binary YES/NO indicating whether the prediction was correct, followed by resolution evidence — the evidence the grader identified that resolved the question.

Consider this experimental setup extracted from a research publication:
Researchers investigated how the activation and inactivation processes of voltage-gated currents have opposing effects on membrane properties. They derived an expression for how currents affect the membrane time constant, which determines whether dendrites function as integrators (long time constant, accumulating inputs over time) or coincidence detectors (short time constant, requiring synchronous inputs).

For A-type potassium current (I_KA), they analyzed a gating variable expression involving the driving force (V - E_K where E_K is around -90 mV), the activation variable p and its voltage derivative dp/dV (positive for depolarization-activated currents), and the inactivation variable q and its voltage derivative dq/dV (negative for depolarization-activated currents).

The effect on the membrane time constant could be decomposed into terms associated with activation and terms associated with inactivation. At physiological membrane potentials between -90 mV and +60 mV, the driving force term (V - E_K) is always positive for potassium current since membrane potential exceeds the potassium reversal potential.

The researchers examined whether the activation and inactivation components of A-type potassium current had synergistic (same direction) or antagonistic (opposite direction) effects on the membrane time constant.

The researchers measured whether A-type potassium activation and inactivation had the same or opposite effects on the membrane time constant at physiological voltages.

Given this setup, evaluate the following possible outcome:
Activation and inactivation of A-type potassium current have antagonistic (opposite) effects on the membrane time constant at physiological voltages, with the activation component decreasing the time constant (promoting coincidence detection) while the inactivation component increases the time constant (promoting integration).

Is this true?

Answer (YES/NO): YES